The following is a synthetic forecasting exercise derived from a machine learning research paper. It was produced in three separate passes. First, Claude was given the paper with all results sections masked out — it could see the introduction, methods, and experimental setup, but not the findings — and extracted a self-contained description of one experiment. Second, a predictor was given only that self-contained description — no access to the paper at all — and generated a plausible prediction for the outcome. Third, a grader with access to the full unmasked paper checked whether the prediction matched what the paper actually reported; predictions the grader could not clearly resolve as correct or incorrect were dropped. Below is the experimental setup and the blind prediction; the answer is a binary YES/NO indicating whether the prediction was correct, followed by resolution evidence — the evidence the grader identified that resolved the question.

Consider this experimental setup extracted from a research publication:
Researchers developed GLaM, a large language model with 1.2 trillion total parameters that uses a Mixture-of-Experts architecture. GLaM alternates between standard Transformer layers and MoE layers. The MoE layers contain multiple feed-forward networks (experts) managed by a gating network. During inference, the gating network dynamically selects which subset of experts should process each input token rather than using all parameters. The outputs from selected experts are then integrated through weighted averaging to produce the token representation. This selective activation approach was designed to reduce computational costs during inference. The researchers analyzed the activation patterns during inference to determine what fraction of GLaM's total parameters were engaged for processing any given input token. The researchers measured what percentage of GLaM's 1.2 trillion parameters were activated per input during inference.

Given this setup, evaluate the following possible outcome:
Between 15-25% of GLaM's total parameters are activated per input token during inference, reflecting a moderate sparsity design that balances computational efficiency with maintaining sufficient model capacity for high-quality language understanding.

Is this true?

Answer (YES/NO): NO